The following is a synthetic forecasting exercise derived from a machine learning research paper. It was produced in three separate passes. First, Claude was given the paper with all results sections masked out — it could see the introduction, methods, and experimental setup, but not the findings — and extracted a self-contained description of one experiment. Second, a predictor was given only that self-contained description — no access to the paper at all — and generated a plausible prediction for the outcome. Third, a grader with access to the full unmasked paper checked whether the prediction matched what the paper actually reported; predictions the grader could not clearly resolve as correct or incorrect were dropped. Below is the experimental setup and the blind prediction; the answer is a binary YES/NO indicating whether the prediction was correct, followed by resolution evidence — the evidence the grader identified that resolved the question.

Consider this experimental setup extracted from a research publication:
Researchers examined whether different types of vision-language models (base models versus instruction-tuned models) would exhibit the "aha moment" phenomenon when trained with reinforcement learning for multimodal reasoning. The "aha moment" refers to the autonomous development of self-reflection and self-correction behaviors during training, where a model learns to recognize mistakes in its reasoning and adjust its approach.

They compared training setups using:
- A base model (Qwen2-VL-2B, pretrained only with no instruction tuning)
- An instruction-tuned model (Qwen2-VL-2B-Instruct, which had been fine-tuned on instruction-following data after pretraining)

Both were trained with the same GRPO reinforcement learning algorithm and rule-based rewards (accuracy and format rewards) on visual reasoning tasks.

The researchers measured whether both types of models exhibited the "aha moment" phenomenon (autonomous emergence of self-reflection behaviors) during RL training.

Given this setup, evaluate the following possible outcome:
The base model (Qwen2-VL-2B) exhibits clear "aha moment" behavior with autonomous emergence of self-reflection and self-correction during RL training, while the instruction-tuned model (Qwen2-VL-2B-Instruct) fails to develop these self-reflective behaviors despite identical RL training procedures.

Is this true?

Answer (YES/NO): YES